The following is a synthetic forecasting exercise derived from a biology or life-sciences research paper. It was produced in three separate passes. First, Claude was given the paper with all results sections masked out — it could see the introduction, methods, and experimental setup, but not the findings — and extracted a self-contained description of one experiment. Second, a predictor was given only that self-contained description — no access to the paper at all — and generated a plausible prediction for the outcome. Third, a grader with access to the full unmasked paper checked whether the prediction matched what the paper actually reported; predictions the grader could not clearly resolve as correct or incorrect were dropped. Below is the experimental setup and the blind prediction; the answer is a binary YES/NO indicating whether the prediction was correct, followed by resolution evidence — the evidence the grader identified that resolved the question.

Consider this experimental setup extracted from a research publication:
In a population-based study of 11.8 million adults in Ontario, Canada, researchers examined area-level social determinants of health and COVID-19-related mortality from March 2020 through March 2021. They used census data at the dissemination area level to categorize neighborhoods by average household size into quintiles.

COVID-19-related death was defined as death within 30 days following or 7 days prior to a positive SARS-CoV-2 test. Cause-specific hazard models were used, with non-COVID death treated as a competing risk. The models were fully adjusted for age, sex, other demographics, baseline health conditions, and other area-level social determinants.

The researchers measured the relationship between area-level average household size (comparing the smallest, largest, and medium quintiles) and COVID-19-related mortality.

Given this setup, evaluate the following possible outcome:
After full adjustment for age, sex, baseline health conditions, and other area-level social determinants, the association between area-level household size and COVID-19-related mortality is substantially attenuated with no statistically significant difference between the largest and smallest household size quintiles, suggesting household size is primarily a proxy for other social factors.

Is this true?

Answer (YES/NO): NO